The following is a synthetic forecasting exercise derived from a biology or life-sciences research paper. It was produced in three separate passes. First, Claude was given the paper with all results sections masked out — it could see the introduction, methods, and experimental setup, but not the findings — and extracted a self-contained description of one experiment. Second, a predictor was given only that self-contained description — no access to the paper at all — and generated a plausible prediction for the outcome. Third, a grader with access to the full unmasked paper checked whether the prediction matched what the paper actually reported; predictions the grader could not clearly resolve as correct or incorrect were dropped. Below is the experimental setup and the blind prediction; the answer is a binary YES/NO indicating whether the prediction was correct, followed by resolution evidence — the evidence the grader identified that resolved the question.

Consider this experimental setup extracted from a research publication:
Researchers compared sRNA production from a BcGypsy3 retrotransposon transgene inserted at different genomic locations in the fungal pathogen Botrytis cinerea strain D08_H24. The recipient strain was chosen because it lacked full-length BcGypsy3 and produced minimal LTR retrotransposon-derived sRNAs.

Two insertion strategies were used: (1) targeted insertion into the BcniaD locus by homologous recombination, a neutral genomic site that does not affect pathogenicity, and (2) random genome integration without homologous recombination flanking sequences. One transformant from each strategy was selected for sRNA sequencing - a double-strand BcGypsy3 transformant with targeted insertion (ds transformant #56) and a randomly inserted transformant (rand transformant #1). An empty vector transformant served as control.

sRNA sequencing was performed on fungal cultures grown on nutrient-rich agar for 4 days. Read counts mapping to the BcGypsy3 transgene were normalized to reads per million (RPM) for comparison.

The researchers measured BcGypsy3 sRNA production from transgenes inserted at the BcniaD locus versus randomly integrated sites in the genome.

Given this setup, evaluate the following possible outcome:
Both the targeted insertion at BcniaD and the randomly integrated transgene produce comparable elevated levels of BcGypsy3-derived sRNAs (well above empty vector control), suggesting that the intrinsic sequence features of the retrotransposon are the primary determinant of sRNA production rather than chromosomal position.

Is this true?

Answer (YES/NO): NO